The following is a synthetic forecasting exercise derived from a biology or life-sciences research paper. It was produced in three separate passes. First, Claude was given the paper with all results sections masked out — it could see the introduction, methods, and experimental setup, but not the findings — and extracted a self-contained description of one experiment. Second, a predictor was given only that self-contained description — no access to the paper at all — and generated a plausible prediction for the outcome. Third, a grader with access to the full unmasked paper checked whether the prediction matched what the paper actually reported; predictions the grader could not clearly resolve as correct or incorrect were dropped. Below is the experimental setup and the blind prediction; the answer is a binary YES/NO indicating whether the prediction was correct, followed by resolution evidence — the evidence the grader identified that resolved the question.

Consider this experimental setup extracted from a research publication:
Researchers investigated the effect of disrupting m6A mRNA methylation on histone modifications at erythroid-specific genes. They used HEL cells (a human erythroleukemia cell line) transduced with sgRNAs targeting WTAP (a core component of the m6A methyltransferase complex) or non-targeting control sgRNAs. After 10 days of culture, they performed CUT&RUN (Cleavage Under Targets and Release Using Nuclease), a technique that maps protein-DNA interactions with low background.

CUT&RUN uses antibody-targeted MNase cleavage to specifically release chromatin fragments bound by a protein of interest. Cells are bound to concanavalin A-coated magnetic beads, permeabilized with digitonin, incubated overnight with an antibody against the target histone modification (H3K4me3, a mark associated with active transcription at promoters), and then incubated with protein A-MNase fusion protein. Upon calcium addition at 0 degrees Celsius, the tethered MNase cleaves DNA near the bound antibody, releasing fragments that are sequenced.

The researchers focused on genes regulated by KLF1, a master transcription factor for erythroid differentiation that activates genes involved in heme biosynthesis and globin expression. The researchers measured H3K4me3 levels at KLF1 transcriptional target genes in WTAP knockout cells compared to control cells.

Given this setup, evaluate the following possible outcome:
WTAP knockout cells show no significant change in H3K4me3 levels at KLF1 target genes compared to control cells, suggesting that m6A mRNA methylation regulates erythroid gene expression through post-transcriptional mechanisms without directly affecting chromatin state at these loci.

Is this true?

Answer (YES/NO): NO